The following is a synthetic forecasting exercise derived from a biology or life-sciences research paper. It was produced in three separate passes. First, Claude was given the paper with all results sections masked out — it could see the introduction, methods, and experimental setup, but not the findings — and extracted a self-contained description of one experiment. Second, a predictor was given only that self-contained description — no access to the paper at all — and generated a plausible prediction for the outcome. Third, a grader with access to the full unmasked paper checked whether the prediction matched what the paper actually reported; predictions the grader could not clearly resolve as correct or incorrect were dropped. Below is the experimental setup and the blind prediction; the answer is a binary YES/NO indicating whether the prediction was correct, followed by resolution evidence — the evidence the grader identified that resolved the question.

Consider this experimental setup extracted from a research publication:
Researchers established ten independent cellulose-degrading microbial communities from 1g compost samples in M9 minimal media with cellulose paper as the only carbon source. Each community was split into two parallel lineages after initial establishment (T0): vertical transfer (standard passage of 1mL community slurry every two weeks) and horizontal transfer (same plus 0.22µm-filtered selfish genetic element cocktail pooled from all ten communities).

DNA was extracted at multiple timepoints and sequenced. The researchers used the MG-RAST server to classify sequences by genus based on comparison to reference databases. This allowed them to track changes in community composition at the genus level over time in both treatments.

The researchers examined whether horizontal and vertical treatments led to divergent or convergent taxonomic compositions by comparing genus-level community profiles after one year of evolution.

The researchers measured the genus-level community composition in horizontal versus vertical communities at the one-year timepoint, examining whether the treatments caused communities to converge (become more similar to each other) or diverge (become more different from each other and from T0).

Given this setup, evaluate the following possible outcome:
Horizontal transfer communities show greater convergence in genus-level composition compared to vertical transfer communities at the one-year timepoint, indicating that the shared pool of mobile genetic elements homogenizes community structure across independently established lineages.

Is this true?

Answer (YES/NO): NO